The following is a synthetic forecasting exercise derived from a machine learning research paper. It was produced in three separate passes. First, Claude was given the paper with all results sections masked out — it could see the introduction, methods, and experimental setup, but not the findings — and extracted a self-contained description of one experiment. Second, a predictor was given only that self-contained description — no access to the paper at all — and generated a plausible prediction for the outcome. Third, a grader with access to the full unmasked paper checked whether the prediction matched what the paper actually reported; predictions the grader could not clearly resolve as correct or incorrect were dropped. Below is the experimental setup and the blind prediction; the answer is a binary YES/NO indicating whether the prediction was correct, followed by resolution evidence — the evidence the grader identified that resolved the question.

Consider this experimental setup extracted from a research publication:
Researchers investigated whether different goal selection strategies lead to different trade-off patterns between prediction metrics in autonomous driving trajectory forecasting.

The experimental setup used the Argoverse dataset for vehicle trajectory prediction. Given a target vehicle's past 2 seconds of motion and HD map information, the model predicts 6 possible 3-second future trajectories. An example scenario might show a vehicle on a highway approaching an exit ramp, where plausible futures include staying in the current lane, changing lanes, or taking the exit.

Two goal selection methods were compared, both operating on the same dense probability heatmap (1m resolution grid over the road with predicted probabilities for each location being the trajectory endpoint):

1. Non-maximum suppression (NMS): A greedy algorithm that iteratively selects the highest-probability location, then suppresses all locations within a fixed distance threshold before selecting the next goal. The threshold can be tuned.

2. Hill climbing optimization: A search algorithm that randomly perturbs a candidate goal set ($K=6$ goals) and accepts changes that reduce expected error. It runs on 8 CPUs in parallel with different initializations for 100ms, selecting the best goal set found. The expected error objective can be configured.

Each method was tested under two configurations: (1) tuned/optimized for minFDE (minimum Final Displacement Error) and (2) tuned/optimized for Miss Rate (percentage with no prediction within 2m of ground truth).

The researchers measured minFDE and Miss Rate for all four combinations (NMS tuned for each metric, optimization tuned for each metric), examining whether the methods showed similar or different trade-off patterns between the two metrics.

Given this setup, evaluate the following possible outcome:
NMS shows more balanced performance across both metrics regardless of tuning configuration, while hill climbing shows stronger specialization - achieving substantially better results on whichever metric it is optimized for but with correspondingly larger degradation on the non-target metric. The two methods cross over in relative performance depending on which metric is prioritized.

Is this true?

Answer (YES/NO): NO